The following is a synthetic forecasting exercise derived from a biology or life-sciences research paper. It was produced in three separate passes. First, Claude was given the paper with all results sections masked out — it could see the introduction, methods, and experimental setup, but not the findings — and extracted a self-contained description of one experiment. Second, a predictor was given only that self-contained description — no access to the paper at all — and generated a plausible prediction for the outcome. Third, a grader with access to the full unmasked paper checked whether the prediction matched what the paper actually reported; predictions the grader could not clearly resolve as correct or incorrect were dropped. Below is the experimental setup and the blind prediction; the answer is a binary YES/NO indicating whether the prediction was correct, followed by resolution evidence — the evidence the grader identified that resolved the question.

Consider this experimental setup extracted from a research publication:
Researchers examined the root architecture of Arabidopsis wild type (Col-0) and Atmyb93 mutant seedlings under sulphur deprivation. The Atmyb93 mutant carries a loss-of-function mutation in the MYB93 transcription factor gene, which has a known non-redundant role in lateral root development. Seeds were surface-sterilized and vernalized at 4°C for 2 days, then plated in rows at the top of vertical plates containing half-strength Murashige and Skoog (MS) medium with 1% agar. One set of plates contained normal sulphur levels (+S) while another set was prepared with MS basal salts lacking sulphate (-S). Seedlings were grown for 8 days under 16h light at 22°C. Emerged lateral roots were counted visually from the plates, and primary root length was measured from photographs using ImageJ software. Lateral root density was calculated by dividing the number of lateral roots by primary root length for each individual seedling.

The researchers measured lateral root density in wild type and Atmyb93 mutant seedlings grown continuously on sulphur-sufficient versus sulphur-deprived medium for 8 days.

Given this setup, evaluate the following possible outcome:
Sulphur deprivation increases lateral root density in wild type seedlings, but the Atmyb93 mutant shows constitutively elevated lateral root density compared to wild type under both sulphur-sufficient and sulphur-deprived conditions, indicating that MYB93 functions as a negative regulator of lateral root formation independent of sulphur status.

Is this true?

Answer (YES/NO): NO